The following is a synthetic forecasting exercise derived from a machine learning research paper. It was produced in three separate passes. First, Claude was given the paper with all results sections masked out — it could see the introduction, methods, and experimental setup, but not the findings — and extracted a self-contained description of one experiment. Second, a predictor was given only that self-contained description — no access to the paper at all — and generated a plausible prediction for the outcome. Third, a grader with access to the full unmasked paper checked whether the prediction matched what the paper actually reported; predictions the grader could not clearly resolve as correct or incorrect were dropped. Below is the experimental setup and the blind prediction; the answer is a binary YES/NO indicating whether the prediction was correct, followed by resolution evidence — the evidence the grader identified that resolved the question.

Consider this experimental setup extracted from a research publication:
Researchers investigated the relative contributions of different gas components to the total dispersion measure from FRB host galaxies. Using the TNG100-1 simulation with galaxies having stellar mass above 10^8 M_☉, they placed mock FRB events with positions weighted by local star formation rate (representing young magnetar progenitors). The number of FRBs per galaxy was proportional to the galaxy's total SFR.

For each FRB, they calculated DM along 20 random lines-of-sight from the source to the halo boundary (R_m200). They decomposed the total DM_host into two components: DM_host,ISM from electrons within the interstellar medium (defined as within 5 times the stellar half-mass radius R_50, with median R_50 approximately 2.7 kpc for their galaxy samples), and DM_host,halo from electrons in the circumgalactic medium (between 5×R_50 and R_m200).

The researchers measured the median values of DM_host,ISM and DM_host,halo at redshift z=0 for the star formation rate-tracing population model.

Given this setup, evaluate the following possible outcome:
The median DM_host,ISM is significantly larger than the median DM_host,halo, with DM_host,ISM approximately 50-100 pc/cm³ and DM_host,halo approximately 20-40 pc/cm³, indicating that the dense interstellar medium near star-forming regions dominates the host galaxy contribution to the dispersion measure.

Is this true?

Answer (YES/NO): NO